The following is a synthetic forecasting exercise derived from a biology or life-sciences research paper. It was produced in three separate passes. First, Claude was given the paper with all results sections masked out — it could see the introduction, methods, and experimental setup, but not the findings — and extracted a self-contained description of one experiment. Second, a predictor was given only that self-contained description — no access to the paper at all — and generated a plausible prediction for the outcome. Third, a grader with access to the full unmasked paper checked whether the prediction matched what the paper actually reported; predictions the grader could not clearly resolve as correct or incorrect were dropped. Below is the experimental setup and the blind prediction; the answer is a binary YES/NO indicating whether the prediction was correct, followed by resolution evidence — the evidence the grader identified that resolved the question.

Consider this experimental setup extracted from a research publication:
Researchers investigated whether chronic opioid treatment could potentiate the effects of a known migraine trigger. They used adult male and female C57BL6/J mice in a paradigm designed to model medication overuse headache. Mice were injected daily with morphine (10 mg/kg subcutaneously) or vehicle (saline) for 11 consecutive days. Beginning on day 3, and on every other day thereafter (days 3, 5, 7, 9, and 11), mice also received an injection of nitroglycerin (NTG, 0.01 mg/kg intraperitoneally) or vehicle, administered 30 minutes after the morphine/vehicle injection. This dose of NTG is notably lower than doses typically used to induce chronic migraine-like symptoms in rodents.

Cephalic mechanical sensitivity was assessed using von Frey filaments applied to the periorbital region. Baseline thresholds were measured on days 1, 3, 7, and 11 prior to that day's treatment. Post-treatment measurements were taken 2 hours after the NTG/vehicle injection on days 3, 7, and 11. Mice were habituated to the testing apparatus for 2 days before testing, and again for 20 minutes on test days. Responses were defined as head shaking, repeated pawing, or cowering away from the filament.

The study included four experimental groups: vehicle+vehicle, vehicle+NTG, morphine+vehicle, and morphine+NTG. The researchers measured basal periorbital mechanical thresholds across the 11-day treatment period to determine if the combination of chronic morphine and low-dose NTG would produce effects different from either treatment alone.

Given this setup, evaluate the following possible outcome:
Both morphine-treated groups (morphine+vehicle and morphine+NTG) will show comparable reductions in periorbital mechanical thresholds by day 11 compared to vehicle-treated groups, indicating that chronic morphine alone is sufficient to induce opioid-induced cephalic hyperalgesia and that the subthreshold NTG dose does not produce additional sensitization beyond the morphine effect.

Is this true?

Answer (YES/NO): NO